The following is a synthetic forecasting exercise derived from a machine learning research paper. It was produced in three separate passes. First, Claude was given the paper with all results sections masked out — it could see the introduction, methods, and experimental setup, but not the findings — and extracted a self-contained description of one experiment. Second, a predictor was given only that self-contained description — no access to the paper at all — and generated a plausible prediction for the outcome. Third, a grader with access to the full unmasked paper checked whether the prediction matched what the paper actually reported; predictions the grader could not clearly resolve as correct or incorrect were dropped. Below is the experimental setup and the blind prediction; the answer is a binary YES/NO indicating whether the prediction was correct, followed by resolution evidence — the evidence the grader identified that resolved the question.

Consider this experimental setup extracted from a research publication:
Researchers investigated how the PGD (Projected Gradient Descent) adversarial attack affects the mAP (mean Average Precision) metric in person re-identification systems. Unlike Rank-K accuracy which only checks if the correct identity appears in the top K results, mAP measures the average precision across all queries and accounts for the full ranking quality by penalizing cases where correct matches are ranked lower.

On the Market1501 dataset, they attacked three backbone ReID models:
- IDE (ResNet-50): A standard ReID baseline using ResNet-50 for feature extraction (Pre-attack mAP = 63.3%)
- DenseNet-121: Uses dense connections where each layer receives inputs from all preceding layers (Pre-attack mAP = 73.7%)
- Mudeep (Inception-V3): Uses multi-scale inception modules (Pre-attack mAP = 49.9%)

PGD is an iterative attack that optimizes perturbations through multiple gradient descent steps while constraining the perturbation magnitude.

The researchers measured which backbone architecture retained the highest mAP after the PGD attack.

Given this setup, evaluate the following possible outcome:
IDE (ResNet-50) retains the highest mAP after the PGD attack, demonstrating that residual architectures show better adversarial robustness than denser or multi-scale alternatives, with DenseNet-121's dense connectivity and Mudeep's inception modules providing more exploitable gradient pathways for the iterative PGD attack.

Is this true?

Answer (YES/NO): YES